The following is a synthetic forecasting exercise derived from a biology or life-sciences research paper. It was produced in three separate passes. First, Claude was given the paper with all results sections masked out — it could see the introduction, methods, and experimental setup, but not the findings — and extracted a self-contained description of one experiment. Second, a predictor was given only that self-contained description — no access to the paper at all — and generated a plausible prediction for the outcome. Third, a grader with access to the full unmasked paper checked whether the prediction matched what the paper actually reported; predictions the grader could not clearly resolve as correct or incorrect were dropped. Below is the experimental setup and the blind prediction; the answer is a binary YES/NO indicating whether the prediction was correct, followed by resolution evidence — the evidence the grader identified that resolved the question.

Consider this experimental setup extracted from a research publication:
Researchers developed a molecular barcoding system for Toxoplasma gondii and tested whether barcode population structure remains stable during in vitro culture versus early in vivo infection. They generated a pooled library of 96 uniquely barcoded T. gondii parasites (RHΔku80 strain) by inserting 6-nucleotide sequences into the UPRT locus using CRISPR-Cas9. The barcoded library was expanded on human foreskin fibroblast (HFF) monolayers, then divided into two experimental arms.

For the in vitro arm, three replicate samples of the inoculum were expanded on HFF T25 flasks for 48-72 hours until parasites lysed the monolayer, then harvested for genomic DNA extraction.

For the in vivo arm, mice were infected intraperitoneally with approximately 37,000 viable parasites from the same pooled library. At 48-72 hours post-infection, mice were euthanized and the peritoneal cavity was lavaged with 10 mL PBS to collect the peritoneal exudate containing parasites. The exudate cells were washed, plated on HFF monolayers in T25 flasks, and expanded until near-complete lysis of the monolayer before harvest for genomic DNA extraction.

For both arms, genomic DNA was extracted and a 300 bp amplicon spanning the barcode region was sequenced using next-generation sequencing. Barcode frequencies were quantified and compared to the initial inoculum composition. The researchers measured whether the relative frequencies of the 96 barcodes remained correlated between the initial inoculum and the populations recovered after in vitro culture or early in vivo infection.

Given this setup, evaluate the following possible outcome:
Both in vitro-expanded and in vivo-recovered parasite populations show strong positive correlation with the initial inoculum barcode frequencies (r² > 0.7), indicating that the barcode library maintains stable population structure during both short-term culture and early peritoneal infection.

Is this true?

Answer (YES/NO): YES